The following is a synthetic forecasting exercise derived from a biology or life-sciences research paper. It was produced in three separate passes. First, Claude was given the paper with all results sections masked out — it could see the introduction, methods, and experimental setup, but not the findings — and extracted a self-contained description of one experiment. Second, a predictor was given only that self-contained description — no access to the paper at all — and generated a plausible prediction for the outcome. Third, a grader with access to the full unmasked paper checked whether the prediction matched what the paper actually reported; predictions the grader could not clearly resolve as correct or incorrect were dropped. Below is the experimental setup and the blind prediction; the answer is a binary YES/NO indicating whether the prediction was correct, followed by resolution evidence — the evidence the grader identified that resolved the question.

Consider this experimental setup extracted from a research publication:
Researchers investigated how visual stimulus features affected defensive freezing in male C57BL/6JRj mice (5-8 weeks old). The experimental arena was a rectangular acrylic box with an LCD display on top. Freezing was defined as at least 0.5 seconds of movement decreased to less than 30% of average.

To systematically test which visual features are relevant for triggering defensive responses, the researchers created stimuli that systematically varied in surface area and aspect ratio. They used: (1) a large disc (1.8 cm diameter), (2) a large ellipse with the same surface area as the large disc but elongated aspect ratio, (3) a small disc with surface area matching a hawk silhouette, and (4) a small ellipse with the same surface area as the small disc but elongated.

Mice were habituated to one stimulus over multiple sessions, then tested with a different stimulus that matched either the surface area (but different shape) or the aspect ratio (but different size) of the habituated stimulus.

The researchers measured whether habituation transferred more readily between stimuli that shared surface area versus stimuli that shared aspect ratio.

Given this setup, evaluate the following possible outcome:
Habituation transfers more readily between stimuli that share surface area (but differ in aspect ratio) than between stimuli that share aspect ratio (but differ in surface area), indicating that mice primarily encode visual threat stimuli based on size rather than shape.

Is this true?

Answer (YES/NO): NO